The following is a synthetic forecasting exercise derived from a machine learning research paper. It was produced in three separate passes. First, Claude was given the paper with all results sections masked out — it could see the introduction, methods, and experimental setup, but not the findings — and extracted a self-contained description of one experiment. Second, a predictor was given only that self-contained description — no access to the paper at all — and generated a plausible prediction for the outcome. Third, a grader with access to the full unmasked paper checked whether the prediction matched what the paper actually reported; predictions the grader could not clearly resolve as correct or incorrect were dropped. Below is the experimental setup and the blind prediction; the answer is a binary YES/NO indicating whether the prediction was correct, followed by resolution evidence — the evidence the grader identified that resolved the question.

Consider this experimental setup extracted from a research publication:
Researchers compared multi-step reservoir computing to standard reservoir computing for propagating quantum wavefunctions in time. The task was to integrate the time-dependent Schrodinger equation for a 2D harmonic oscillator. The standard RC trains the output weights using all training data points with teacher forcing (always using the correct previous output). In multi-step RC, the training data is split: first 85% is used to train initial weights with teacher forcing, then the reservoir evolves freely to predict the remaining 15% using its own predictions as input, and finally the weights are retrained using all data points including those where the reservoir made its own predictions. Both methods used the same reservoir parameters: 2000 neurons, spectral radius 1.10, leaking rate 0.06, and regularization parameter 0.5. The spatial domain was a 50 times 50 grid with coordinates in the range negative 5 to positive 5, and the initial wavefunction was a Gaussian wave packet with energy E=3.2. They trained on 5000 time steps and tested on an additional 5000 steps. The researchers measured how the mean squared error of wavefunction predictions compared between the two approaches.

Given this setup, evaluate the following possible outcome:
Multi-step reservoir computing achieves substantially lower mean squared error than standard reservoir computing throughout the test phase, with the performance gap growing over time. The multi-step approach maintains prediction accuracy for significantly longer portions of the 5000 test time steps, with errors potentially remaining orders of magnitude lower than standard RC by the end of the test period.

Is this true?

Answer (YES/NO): YES